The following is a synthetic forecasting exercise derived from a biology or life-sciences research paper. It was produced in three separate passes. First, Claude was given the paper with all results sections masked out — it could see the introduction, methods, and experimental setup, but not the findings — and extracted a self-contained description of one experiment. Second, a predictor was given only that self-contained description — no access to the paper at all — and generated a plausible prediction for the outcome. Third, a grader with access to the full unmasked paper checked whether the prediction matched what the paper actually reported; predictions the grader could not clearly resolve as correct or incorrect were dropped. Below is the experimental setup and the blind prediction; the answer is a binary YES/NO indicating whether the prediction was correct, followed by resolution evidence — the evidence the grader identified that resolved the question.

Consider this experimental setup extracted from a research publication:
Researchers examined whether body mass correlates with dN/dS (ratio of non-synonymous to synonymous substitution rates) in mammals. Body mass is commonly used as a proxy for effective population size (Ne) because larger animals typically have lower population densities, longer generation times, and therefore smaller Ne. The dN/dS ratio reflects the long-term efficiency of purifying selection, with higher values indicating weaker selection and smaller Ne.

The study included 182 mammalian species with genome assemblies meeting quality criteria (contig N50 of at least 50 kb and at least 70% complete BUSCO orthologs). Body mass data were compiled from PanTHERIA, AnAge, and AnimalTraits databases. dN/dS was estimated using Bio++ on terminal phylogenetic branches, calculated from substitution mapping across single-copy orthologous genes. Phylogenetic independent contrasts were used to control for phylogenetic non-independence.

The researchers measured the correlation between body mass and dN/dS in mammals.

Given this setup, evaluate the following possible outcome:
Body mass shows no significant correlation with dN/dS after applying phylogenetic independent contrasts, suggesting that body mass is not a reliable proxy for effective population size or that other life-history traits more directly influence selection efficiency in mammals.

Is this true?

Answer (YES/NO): NO